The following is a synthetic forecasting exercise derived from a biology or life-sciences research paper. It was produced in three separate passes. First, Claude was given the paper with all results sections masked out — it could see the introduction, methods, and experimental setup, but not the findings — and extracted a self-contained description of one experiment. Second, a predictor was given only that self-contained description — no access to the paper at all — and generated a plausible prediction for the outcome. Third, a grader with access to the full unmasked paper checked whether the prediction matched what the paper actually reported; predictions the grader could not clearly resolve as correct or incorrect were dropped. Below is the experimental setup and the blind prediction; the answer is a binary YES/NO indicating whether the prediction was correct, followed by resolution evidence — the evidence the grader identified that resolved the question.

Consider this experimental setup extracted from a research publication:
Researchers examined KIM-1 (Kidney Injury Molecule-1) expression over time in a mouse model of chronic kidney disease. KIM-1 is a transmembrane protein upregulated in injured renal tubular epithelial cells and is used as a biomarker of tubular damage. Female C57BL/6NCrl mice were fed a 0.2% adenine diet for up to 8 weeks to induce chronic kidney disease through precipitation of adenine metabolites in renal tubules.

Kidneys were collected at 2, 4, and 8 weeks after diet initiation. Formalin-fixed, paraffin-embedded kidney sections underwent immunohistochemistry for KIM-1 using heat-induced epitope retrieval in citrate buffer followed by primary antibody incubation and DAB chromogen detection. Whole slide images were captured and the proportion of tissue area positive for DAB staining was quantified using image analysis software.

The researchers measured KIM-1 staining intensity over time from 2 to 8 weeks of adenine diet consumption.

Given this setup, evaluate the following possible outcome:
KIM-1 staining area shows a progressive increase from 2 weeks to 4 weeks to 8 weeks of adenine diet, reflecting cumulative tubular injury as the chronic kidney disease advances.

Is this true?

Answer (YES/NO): NO